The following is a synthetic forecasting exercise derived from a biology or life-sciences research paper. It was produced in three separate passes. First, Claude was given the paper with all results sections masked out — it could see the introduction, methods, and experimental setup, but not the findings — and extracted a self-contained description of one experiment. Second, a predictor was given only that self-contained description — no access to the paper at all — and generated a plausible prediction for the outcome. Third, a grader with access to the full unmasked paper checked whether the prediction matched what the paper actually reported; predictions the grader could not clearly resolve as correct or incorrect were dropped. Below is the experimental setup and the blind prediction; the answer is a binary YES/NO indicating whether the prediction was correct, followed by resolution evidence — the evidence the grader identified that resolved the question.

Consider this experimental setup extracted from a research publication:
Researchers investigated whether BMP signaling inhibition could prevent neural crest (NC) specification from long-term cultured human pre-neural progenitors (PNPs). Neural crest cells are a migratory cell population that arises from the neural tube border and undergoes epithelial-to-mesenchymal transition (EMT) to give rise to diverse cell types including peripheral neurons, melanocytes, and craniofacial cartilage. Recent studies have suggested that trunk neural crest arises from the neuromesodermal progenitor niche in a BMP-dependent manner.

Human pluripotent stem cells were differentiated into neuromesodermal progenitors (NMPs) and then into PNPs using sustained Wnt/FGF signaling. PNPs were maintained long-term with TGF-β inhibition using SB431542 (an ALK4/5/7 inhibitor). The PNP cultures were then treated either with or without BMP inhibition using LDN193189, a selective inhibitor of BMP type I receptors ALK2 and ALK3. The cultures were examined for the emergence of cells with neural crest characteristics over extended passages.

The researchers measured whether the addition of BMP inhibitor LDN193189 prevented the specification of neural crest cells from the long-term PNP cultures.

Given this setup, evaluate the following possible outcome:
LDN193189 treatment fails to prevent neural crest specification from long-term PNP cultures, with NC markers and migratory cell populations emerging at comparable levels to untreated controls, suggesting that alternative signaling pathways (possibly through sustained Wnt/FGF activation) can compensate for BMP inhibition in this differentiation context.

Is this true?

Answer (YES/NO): NO